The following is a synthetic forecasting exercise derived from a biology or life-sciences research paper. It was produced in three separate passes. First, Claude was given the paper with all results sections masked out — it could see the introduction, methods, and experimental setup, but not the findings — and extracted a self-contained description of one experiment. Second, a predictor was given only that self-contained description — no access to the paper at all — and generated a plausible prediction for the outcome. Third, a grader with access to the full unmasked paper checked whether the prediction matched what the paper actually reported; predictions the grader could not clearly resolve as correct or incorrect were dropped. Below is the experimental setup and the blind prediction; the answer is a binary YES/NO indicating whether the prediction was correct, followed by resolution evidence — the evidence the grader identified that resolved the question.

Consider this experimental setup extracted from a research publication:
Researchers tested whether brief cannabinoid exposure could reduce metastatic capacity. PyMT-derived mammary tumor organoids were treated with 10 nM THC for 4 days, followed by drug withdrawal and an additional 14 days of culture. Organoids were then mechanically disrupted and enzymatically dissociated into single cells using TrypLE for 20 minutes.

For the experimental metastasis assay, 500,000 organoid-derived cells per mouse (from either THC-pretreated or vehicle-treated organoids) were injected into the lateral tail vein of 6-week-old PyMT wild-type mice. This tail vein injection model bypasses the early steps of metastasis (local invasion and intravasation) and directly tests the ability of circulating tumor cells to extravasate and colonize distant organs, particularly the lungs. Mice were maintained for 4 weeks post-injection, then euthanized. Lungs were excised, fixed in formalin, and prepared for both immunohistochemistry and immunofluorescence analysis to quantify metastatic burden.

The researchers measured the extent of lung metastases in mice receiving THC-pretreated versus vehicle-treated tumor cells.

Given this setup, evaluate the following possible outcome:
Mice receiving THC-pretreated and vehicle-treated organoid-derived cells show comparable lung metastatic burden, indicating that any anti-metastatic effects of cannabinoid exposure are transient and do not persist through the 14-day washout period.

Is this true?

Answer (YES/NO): NO